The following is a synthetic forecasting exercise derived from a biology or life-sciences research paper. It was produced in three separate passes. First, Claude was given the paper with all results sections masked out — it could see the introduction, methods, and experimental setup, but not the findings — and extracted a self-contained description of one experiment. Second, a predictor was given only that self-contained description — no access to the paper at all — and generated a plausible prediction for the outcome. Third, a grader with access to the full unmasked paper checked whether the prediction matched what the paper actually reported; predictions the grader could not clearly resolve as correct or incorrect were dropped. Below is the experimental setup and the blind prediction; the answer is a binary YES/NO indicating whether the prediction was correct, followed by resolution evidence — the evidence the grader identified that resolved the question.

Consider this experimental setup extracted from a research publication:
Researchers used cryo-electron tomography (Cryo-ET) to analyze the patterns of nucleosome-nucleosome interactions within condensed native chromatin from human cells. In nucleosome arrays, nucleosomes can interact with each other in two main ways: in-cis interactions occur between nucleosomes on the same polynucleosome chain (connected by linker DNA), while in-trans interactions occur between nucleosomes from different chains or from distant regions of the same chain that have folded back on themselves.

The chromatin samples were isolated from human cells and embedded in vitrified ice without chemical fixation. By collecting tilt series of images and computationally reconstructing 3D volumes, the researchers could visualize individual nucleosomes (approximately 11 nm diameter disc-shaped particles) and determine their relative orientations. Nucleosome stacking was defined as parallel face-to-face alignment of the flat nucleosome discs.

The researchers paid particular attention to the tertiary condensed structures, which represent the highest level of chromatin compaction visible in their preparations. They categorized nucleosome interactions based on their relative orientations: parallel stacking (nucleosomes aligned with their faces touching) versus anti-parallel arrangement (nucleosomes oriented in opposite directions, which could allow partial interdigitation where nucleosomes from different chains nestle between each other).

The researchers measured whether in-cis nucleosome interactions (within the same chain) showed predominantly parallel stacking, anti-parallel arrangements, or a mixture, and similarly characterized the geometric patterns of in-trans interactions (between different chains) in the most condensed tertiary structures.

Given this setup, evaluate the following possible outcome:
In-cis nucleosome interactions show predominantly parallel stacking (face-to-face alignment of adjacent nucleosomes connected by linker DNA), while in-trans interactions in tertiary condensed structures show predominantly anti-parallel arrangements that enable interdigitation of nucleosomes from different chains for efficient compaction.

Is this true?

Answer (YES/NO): YES